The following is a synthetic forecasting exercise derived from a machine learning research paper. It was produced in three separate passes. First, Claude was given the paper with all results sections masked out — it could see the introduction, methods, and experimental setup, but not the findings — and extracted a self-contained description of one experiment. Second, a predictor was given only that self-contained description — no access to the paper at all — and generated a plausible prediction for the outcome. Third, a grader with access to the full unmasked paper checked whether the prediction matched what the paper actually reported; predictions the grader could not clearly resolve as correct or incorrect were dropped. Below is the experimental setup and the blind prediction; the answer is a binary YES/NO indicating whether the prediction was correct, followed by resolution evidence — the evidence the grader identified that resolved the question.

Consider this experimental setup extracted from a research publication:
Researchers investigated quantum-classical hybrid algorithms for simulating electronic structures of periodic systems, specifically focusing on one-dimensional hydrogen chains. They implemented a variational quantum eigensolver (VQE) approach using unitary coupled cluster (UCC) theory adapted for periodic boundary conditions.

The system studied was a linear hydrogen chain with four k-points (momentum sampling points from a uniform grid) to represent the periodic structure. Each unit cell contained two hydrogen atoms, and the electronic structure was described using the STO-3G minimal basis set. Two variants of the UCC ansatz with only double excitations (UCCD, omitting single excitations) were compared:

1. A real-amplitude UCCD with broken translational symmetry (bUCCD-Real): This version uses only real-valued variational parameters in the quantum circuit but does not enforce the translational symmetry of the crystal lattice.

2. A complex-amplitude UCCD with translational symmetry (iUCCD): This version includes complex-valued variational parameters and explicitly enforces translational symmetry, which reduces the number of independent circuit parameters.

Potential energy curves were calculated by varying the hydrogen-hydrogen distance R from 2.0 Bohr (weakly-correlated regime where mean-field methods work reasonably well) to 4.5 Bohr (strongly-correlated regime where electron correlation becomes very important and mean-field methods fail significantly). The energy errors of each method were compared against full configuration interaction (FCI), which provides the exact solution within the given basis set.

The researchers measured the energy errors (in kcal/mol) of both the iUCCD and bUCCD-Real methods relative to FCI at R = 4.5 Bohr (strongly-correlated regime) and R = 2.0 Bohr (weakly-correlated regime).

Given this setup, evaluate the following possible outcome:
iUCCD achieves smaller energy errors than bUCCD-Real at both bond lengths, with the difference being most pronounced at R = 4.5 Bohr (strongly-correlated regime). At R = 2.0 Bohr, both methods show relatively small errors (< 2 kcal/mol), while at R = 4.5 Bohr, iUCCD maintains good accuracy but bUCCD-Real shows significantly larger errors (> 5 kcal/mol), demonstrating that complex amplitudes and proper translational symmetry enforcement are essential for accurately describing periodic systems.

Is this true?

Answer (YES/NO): NO